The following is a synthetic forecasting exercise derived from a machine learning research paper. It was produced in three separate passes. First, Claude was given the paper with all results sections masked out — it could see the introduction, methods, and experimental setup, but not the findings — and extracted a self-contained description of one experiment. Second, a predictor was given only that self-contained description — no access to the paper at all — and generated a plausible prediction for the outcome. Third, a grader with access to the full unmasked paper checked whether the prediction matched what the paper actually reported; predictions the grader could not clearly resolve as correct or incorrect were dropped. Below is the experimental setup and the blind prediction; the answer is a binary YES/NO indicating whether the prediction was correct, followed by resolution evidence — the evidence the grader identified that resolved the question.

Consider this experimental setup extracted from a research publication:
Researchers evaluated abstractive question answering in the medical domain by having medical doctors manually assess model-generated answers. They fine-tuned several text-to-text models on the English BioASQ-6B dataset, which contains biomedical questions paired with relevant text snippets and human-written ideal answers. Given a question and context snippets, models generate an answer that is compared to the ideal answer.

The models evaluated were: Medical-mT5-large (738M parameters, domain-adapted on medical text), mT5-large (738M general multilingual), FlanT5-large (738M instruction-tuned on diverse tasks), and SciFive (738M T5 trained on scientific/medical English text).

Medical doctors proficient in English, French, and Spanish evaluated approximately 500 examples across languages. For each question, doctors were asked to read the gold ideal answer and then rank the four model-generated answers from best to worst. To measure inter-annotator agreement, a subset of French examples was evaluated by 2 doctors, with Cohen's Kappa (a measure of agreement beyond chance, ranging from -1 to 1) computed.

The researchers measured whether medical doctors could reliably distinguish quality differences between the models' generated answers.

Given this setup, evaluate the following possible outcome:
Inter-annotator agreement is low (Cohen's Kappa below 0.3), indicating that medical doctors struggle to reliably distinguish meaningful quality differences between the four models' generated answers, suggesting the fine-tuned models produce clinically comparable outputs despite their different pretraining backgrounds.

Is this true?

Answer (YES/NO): YES